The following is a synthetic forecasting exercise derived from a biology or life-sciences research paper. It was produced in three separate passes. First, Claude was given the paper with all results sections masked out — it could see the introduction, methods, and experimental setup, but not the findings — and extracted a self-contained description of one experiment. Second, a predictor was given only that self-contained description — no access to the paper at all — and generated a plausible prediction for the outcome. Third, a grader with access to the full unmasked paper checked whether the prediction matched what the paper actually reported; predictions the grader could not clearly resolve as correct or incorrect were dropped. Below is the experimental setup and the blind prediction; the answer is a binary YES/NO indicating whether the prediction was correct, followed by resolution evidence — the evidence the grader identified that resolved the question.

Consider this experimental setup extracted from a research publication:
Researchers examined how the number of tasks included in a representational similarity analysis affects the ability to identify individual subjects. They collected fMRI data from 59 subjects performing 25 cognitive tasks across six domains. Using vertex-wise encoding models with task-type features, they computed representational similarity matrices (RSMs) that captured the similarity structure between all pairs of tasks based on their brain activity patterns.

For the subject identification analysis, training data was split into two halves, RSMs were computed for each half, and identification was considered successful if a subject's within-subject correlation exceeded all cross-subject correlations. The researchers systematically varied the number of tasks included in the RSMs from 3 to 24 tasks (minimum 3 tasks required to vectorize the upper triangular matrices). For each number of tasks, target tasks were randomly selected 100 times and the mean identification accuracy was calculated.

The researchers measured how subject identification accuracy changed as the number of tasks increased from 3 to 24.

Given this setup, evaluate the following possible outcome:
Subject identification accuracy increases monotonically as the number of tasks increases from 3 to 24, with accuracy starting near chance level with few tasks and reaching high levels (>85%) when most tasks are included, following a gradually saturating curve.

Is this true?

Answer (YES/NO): NO